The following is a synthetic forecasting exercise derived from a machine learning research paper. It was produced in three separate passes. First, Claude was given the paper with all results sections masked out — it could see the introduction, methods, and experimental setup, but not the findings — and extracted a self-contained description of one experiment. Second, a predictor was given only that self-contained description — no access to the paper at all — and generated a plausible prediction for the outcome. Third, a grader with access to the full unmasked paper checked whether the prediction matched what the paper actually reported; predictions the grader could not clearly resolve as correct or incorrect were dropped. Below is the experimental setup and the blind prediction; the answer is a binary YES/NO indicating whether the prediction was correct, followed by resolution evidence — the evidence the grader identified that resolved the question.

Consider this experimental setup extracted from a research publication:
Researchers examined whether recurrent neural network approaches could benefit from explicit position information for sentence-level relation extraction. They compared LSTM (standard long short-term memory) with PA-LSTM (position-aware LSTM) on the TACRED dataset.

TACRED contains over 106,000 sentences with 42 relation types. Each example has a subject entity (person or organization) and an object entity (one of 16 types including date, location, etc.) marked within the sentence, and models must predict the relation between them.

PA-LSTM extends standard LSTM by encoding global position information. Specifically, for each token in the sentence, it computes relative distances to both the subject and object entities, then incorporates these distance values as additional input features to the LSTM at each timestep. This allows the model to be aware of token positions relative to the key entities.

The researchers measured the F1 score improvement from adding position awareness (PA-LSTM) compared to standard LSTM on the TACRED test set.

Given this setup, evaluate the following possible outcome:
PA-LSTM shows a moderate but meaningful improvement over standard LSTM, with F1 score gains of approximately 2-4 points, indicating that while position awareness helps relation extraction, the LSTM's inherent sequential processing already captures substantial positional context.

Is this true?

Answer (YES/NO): YES